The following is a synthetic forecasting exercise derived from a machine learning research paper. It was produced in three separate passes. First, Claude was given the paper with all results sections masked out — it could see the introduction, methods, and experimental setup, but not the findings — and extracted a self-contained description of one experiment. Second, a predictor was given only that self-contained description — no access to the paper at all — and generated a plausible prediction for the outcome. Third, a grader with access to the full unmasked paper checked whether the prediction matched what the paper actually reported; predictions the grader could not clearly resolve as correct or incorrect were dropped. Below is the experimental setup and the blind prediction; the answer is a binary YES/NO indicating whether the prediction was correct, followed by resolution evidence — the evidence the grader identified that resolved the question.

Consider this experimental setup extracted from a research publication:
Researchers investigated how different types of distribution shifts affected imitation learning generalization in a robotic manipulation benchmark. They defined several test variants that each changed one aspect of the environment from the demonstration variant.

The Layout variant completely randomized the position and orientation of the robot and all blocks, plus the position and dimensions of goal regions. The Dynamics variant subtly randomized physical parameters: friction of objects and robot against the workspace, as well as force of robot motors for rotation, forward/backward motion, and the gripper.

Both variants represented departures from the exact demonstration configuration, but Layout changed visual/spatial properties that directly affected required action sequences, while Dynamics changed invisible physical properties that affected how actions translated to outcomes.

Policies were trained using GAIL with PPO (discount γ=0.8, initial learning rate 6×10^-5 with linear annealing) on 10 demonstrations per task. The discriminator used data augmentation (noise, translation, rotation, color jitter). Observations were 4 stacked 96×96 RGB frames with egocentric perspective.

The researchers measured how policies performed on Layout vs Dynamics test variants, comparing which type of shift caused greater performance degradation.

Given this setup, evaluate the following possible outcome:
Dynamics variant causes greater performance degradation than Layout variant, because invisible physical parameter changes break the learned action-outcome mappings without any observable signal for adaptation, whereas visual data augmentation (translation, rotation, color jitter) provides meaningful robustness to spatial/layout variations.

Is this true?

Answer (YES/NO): NO